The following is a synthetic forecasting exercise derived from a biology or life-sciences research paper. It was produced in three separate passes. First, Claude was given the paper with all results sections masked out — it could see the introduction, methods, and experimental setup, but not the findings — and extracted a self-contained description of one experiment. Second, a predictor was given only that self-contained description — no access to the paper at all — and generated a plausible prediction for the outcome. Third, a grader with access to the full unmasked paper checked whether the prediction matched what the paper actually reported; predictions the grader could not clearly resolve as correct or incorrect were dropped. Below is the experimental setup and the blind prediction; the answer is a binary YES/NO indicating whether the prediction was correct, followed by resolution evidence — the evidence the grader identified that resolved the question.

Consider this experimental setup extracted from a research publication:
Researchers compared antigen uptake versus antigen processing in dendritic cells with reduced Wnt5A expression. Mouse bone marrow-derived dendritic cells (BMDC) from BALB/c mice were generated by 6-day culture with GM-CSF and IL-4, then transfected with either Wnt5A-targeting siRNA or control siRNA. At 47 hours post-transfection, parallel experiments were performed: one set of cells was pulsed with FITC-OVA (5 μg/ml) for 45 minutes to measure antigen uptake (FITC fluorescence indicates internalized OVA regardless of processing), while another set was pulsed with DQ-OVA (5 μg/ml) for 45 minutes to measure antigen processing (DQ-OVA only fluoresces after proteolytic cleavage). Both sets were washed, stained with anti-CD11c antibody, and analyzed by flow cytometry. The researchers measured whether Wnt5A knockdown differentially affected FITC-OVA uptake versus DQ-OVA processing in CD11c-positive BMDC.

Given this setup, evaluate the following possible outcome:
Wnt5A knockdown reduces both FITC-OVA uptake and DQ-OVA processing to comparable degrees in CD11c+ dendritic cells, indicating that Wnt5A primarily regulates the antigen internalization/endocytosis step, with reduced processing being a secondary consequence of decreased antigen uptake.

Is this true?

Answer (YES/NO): NO